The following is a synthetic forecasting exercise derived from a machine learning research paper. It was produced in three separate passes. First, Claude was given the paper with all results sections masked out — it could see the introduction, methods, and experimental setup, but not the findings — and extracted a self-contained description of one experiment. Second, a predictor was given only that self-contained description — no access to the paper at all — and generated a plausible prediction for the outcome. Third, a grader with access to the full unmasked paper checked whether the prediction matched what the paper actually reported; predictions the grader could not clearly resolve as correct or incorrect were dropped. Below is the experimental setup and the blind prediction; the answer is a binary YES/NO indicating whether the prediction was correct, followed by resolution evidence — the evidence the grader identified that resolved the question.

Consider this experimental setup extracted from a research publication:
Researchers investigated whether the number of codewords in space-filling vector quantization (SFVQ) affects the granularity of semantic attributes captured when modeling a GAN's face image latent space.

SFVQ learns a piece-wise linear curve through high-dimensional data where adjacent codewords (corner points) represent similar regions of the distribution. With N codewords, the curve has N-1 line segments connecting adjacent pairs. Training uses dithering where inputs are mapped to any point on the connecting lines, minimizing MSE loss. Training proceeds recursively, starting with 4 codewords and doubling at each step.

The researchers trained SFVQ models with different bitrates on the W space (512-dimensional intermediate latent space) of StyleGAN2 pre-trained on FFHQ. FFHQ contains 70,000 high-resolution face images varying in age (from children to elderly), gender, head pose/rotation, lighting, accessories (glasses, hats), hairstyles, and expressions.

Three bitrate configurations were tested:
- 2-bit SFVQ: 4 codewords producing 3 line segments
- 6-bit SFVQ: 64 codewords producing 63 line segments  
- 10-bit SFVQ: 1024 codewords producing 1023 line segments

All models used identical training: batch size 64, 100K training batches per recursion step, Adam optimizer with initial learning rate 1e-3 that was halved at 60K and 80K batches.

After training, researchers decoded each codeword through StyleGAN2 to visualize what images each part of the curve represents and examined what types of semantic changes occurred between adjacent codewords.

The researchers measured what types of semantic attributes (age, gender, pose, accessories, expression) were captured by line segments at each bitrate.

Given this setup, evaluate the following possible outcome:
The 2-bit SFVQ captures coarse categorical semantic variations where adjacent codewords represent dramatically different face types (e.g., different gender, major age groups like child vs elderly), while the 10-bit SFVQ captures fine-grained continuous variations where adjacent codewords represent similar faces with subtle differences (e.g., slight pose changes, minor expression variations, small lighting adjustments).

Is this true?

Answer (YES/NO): YES